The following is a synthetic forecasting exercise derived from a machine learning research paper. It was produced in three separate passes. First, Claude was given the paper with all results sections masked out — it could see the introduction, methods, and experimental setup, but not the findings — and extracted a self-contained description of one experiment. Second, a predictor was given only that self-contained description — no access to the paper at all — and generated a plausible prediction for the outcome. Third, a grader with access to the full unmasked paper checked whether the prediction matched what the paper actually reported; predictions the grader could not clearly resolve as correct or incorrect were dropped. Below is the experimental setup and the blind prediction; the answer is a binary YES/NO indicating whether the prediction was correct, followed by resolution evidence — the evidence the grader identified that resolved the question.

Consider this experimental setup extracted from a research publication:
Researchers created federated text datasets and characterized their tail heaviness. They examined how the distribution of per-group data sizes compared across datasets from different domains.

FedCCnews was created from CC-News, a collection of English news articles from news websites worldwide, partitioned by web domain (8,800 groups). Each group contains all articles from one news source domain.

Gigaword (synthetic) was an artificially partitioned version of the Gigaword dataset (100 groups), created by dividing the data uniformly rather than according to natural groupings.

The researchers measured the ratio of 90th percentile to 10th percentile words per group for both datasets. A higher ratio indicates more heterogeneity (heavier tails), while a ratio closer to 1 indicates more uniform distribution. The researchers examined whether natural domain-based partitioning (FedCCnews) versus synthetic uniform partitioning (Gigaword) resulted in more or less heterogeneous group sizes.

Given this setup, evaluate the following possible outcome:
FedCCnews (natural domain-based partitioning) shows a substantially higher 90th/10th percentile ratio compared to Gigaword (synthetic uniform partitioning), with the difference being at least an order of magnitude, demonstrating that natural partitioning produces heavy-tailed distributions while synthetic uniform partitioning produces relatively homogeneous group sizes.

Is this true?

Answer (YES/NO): YES